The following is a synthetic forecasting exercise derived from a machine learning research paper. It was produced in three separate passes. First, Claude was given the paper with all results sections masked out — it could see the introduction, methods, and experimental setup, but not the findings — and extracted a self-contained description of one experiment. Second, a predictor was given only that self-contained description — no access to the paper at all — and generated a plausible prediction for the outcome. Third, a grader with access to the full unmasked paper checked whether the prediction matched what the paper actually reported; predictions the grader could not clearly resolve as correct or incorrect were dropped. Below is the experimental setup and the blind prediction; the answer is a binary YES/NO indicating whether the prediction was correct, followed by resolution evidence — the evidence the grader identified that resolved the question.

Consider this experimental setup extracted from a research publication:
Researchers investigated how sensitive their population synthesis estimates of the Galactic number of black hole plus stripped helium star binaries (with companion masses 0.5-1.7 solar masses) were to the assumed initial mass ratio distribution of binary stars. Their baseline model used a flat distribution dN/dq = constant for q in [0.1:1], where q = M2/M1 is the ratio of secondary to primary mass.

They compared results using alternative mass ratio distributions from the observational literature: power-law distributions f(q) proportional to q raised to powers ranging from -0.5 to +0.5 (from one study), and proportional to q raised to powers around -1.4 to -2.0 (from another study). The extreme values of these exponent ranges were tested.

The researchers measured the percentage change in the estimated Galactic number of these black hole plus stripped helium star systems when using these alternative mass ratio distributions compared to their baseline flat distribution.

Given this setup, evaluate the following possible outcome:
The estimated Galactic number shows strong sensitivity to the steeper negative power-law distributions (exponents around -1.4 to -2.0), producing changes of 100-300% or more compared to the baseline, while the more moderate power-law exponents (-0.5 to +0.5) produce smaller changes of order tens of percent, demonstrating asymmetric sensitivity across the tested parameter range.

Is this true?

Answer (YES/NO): NO